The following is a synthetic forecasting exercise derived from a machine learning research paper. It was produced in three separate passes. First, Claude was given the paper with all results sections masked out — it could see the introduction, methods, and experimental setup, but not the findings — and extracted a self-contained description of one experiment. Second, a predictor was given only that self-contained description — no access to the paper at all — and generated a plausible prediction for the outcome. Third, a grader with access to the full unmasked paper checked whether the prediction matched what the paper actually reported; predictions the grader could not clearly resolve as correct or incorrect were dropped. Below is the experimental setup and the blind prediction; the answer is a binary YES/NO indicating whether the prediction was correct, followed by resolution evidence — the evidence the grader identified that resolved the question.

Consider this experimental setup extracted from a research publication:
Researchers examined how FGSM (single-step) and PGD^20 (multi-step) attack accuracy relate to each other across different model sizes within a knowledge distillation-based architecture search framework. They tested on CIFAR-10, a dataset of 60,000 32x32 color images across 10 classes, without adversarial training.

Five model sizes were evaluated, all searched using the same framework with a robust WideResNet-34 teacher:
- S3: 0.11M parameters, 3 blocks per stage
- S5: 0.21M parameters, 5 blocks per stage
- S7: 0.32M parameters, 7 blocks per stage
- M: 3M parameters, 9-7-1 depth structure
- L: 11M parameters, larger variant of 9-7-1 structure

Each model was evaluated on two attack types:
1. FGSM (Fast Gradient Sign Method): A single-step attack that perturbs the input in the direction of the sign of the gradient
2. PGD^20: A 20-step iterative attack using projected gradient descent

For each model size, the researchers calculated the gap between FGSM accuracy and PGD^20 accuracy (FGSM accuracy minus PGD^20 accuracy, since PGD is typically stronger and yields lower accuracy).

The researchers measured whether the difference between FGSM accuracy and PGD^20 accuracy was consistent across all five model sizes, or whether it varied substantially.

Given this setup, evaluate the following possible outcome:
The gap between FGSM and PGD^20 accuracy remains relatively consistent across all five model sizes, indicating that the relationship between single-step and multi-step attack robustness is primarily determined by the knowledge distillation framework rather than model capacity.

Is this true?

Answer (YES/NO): YES